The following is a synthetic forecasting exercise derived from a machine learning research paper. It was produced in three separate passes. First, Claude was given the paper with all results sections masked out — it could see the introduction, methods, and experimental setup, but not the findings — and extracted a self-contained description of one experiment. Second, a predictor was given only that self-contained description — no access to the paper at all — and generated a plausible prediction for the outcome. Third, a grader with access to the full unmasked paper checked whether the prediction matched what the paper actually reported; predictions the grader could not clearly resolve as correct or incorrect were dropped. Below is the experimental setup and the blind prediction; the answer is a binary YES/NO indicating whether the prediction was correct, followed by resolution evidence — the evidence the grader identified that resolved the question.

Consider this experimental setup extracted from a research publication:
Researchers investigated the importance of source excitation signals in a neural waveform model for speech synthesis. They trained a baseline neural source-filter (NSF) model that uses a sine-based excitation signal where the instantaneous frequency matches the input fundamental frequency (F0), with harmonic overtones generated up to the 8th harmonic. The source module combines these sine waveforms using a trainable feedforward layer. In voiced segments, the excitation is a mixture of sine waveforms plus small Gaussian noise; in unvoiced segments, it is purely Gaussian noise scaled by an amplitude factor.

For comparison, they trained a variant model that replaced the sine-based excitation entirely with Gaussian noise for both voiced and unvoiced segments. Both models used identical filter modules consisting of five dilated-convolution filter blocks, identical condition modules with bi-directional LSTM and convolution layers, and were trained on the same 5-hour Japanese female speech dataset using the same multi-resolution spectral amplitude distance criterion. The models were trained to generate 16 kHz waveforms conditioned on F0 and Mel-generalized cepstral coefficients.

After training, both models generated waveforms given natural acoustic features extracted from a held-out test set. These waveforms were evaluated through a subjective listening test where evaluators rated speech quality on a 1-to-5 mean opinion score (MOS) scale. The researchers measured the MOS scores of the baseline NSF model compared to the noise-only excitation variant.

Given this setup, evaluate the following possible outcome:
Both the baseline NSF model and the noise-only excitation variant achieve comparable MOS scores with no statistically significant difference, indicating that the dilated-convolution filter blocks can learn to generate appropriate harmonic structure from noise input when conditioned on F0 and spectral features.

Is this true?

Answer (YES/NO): NO